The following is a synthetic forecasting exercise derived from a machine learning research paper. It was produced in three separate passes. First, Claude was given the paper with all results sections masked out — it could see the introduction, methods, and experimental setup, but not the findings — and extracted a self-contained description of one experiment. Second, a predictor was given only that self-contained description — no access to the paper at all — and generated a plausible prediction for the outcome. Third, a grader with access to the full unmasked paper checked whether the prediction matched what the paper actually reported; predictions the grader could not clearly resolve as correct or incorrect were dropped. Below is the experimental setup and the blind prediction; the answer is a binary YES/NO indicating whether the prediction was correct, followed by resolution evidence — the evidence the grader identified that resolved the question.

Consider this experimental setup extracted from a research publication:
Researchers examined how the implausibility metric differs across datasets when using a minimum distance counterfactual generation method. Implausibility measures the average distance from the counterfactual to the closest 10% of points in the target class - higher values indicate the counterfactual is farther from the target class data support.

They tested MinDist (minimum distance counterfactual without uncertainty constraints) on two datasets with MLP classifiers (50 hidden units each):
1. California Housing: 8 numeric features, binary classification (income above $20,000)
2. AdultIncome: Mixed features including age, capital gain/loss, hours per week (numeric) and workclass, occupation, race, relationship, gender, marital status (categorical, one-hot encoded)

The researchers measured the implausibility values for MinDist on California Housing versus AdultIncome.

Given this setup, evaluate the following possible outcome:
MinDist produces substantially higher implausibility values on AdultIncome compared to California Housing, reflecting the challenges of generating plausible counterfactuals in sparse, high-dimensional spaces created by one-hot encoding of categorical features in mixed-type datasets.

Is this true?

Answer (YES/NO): YES